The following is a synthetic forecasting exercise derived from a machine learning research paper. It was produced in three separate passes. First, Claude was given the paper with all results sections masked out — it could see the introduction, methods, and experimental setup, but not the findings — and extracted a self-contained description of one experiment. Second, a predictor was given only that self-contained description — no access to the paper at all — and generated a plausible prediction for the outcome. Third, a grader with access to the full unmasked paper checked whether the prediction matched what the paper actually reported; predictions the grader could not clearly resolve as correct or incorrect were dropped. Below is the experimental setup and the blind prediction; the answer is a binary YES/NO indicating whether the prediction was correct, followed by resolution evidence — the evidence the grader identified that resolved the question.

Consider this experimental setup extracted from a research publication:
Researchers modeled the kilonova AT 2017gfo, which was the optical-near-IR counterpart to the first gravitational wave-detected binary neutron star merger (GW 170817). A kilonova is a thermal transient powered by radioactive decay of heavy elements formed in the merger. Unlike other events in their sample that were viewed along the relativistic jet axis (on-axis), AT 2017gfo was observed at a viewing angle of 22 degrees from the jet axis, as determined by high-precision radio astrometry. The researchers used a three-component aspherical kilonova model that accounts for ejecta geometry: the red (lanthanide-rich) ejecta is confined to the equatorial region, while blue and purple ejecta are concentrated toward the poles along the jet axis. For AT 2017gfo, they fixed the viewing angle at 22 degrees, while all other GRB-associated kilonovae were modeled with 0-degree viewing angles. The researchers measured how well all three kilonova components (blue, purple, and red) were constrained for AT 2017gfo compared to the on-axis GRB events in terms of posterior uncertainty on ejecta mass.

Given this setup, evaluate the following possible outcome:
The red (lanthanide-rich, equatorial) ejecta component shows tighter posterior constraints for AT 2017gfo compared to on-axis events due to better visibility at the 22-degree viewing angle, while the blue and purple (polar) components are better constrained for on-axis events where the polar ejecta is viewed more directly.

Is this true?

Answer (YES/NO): NO